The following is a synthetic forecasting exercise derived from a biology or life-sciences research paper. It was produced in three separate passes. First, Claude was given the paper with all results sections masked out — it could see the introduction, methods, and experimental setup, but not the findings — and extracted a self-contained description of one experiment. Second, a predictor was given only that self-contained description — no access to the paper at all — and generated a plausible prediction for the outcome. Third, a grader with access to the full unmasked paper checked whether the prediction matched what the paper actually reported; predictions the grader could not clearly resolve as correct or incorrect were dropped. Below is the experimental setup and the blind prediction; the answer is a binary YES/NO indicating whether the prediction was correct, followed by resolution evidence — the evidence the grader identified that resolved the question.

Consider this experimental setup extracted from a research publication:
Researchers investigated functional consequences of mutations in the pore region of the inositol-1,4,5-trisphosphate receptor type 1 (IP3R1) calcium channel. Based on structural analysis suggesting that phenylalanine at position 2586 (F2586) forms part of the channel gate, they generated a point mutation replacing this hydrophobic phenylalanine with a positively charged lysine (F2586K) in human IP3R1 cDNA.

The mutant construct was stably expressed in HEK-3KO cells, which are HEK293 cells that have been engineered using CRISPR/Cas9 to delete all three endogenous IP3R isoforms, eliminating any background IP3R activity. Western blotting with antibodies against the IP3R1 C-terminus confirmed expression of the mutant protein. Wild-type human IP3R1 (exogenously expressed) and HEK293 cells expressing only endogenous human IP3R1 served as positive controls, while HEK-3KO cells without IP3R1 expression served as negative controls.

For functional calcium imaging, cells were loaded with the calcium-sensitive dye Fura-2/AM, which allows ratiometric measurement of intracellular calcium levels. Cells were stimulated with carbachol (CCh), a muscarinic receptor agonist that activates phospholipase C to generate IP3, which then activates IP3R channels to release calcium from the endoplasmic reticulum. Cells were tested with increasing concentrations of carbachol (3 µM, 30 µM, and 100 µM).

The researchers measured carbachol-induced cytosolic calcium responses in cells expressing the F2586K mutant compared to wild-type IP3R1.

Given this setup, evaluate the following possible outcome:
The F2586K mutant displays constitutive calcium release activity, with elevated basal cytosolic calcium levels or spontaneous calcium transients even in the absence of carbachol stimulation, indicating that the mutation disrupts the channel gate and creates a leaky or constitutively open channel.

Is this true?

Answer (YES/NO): NO